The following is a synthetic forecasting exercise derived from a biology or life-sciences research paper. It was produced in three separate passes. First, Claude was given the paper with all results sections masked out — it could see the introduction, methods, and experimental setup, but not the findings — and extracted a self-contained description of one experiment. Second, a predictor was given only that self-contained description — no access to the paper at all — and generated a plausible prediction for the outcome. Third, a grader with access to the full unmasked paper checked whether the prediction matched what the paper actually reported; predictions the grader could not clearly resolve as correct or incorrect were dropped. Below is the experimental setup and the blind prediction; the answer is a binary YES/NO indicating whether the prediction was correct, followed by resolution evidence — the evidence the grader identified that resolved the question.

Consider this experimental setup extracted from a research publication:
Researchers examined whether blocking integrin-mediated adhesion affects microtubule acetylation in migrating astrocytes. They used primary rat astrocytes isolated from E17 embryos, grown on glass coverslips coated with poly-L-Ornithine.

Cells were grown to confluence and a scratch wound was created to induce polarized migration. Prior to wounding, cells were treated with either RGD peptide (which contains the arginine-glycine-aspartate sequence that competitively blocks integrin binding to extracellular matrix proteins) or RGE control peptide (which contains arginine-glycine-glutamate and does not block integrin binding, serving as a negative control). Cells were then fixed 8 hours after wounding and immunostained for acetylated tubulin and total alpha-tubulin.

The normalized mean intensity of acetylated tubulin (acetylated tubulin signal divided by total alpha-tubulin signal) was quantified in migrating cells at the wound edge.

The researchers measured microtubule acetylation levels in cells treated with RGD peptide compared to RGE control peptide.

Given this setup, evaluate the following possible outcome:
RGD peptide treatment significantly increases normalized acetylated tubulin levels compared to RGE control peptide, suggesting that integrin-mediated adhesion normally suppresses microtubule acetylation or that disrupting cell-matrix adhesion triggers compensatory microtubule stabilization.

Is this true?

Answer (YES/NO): NO